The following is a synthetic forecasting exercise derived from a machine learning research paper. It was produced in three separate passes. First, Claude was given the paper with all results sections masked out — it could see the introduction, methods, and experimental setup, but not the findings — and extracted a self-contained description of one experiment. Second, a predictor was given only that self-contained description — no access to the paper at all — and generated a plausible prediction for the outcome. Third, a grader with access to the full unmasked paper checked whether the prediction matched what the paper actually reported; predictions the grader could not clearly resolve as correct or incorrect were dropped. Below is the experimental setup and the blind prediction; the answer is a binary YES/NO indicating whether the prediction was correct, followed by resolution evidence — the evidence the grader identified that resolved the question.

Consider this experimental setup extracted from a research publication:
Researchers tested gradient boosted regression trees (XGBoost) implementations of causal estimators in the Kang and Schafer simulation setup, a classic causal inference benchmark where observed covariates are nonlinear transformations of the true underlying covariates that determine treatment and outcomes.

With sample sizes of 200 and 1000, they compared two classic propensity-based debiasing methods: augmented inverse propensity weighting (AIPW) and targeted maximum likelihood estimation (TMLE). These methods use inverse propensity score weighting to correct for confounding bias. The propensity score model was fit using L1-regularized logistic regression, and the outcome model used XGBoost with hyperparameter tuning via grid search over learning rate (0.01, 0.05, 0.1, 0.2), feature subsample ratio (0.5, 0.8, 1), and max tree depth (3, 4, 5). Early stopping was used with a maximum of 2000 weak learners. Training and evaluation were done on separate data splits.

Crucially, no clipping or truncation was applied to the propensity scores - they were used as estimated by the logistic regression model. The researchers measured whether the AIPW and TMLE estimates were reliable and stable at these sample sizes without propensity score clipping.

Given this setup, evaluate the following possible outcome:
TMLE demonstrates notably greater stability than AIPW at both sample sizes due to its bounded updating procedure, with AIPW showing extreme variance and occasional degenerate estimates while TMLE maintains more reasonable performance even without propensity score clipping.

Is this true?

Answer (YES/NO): NO